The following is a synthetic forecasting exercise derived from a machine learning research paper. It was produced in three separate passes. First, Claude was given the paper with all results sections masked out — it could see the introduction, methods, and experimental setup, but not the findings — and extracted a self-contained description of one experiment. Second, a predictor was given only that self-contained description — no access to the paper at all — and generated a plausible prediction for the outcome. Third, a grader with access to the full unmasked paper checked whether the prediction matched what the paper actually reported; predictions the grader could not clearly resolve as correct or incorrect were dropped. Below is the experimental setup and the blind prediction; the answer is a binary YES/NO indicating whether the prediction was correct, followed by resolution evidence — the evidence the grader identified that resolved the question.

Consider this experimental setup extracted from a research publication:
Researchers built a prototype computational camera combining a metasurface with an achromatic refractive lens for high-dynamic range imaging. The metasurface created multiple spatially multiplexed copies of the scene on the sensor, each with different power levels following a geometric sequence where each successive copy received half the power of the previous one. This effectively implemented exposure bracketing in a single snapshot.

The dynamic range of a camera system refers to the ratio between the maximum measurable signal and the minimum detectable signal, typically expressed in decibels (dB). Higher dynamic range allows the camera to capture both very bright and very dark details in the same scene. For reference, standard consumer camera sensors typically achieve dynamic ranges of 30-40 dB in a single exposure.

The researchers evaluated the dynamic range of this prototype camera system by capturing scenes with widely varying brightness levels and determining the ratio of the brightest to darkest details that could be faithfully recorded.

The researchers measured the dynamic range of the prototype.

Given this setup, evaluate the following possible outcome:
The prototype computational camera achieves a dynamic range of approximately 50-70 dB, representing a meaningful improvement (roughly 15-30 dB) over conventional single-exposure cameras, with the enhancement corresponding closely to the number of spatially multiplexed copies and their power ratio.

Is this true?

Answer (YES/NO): YES